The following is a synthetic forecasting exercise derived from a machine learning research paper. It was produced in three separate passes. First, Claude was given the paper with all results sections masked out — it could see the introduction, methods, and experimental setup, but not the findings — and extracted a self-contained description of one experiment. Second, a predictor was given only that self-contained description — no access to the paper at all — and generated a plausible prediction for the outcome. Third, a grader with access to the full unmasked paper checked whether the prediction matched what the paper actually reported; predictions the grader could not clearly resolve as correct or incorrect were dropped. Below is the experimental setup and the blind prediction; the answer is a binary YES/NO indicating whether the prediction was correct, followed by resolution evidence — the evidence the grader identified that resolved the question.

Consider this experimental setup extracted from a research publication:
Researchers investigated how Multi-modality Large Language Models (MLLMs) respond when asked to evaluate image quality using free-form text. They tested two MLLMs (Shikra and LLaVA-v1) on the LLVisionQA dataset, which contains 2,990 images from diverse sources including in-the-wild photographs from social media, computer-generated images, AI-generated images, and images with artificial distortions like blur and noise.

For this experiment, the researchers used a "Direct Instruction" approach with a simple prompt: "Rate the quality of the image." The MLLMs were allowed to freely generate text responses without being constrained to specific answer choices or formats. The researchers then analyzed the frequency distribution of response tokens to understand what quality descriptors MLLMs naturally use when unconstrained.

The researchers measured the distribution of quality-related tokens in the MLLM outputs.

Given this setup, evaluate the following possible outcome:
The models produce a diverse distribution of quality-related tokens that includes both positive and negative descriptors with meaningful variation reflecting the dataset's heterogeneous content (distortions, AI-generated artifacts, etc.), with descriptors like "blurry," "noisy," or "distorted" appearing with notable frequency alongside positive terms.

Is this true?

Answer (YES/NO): NO